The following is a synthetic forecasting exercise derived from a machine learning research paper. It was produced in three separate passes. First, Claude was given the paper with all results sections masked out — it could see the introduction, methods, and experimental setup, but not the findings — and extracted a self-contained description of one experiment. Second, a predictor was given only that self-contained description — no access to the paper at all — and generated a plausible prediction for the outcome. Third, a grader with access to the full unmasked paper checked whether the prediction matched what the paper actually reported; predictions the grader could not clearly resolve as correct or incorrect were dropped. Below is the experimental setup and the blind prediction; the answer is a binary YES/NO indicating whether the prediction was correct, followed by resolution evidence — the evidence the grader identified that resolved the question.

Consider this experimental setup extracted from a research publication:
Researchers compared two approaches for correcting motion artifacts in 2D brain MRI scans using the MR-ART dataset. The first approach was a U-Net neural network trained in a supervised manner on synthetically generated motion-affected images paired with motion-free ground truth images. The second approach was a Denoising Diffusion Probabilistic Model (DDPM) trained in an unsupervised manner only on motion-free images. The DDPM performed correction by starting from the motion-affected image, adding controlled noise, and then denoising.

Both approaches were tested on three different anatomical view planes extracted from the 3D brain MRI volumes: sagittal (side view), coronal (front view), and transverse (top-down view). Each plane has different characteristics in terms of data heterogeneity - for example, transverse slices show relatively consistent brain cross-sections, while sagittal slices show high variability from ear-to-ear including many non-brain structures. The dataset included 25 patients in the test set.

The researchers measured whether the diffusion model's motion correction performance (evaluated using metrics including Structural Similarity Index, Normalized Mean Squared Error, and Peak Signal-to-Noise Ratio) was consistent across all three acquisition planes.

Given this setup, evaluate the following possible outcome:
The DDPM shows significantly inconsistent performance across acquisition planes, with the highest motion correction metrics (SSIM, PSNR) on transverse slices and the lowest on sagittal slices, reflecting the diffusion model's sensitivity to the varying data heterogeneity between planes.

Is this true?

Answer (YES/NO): YES